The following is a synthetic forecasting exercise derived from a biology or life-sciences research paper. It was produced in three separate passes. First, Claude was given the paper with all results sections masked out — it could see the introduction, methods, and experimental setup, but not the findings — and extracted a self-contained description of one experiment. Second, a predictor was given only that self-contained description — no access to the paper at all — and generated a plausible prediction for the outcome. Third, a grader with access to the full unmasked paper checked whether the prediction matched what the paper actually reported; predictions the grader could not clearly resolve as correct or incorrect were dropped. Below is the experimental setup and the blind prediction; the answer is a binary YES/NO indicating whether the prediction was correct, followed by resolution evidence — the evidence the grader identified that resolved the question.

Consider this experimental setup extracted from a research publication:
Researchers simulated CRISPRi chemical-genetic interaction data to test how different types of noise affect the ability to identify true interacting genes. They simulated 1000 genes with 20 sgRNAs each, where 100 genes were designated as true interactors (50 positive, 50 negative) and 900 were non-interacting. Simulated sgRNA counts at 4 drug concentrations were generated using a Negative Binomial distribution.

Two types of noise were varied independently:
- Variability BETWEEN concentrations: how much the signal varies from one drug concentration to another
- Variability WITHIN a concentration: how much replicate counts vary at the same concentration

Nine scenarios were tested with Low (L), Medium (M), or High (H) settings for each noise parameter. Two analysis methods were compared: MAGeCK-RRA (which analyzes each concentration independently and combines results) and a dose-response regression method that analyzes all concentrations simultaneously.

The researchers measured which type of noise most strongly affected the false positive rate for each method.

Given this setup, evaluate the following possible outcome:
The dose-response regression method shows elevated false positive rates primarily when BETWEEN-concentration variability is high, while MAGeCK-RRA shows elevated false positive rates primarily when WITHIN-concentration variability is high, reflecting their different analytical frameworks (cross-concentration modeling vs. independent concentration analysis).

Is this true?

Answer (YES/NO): YES